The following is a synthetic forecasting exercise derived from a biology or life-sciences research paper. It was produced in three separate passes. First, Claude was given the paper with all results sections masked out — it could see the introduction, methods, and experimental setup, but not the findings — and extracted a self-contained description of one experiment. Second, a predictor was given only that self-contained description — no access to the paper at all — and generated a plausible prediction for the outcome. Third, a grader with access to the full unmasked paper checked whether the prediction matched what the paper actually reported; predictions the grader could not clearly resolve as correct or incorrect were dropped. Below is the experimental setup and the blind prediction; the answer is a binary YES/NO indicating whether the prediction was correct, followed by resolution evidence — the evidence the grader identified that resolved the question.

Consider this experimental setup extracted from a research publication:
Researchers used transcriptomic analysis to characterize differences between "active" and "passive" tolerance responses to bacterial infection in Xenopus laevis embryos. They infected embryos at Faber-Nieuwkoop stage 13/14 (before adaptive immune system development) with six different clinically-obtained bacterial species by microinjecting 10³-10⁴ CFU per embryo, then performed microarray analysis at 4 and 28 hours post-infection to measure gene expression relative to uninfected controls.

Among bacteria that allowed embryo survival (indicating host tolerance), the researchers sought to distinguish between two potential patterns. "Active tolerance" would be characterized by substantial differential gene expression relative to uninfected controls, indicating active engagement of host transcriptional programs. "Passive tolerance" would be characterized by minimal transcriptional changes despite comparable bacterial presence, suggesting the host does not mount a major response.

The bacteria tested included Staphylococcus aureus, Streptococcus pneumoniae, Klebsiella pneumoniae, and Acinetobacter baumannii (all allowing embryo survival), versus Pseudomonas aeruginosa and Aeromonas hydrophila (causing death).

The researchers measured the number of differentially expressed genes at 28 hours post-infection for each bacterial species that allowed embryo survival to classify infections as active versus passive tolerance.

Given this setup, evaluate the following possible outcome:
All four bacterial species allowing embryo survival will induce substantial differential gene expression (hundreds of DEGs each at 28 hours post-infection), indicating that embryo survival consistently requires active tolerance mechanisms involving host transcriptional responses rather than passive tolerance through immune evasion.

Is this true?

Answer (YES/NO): NO